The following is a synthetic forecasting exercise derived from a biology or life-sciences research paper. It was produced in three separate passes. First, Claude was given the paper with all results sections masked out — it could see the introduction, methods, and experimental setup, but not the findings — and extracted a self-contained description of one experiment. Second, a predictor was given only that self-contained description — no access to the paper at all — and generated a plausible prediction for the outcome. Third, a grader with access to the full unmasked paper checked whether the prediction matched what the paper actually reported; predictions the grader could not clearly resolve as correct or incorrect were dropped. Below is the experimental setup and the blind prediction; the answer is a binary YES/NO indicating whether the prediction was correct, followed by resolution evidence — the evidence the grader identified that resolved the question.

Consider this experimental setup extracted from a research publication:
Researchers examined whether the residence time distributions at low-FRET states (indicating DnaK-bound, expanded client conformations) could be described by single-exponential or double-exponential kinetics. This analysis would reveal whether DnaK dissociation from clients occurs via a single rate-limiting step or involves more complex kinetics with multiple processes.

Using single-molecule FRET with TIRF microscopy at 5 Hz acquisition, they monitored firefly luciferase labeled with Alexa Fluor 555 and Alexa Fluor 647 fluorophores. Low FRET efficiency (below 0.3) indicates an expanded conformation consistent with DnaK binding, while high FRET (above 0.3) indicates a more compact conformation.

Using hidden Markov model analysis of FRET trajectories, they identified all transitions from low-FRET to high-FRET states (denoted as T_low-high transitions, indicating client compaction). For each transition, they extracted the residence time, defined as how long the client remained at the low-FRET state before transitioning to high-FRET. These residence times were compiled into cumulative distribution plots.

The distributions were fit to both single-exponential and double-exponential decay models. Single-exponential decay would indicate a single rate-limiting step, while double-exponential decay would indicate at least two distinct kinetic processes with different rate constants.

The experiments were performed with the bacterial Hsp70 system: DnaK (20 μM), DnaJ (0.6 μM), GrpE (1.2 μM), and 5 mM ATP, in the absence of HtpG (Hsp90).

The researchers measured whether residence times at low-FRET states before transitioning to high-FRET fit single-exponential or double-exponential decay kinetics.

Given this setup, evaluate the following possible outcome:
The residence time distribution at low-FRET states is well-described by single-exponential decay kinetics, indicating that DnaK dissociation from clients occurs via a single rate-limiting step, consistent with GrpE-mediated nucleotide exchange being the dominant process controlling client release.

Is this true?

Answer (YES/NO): NO